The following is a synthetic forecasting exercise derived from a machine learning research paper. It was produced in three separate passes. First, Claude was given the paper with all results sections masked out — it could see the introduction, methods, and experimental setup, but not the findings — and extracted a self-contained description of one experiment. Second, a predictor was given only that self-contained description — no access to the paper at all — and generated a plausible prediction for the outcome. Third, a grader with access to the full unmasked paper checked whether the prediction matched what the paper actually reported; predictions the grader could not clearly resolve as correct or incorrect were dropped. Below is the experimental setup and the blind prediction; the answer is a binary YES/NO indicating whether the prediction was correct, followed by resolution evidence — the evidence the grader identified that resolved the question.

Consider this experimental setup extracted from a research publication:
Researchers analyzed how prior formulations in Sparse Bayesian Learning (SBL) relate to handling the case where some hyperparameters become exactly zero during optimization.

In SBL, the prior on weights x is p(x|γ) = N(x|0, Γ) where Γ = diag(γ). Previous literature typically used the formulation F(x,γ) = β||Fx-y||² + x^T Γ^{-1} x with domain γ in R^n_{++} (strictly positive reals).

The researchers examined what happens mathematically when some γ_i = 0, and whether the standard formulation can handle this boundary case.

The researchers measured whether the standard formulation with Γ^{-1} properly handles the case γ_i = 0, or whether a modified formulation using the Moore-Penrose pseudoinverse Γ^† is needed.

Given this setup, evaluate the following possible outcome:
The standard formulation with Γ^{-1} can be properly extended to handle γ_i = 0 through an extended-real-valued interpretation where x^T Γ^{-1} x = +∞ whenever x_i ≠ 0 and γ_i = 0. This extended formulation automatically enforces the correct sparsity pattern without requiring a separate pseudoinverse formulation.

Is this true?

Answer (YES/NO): NO